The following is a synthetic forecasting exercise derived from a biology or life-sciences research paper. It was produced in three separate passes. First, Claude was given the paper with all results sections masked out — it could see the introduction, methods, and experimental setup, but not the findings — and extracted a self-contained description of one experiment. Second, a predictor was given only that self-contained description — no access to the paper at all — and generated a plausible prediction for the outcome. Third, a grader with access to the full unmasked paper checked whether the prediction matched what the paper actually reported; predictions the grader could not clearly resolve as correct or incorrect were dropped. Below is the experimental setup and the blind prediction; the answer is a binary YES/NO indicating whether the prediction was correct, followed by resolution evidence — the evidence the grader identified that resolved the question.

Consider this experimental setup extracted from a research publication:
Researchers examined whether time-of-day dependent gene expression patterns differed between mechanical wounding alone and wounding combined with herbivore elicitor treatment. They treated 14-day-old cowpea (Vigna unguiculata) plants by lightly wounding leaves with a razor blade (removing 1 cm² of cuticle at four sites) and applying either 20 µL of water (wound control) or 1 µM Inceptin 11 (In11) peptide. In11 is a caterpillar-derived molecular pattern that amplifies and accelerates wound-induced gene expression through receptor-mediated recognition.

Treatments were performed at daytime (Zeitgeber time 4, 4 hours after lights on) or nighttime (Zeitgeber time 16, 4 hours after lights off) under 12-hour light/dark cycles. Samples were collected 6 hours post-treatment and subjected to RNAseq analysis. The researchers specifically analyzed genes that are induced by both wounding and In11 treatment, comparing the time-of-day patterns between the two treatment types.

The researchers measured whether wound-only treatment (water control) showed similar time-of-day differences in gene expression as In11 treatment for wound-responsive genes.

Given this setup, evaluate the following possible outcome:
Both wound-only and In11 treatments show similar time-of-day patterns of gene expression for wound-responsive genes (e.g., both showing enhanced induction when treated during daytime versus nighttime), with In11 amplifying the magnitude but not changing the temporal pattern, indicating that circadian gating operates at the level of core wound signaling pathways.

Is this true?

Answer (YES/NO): NO